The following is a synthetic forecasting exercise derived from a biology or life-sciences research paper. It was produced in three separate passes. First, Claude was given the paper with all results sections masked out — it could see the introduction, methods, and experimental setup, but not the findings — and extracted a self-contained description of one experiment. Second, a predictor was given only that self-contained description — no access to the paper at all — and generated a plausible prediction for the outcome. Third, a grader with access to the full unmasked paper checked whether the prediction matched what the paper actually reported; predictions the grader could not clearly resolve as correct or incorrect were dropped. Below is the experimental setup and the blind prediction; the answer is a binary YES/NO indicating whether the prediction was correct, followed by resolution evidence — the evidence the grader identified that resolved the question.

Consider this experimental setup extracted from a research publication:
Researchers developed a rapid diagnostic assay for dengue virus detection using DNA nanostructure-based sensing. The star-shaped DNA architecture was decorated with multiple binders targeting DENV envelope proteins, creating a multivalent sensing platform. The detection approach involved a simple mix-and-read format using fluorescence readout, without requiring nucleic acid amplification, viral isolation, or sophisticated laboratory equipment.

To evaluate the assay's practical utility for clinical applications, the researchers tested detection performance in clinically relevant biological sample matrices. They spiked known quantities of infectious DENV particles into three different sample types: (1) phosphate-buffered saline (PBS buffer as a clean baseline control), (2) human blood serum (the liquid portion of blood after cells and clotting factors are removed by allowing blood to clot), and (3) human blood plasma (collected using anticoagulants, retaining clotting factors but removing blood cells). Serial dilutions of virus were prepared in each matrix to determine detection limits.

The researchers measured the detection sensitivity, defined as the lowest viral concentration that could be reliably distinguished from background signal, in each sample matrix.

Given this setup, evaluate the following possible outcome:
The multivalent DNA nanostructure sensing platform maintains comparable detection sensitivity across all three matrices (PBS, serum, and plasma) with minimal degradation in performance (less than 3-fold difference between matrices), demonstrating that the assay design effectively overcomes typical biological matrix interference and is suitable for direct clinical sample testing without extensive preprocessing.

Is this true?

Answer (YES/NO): NO